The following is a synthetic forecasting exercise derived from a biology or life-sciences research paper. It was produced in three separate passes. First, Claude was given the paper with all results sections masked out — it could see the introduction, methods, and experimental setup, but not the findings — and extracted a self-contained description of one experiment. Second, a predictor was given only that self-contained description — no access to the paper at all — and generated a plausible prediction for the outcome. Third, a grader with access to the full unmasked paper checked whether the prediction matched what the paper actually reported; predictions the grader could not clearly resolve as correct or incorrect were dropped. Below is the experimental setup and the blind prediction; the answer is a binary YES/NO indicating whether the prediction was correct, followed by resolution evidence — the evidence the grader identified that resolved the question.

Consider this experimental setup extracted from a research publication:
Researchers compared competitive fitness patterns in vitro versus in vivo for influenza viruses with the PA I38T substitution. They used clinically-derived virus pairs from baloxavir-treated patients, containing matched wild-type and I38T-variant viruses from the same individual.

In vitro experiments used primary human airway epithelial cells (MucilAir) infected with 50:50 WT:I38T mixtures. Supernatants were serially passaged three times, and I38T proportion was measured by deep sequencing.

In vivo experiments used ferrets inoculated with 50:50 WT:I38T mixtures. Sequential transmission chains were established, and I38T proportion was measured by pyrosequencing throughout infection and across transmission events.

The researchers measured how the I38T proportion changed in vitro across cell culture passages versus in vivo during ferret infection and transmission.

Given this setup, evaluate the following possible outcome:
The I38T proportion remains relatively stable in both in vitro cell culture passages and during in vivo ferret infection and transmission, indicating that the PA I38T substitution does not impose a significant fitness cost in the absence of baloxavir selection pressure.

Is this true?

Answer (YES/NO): NO